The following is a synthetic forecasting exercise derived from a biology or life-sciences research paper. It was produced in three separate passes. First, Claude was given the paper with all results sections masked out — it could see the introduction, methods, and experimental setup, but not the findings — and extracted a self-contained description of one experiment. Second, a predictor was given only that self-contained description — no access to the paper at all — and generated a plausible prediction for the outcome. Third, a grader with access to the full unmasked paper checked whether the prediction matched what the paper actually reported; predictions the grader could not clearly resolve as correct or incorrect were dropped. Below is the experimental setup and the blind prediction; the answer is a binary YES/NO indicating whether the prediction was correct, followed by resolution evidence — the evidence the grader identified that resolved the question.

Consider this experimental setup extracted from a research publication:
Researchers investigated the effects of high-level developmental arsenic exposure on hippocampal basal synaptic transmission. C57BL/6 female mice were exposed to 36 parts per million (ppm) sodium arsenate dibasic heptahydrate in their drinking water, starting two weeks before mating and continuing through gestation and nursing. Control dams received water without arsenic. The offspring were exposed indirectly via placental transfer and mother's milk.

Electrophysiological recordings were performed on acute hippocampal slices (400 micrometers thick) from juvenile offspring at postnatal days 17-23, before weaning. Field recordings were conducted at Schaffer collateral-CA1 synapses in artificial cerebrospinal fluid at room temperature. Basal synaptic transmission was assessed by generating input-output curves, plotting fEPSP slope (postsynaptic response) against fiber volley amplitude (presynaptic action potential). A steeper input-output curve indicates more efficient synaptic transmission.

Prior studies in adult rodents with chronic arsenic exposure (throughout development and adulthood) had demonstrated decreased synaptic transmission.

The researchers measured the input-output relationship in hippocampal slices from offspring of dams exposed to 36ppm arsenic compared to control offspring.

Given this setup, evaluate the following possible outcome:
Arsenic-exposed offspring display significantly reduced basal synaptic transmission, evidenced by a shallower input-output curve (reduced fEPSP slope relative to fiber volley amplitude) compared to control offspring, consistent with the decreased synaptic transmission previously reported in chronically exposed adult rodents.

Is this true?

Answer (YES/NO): YES